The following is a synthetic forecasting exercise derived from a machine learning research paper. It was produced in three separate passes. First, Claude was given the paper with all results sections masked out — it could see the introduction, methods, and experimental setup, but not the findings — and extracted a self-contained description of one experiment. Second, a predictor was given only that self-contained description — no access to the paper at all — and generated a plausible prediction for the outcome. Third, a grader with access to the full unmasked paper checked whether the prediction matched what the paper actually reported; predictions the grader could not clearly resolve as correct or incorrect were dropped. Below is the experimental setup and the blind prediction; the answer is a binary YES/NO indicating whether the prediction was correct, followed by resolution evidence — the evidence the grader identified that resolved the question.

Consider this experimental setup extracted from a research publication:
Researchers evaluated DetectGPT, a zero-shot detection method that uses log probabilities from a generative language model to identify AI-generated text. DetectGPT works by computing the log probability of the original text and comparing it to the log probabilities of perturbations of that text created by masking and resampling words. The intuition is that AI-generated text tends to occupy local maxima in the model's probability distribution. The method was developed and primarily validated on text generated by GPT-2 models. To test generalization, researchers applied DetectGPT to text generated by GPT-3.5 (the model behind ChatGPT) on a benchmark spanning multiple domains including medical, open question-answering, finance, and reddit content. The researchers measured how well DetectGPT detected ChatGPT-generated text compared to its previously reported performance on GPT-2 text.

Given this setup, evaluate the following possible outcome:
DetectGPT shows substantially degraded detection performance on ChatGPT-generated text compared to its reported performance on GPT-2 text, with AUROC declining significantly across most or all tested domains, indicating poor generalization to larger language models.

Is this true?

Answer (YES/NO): YES